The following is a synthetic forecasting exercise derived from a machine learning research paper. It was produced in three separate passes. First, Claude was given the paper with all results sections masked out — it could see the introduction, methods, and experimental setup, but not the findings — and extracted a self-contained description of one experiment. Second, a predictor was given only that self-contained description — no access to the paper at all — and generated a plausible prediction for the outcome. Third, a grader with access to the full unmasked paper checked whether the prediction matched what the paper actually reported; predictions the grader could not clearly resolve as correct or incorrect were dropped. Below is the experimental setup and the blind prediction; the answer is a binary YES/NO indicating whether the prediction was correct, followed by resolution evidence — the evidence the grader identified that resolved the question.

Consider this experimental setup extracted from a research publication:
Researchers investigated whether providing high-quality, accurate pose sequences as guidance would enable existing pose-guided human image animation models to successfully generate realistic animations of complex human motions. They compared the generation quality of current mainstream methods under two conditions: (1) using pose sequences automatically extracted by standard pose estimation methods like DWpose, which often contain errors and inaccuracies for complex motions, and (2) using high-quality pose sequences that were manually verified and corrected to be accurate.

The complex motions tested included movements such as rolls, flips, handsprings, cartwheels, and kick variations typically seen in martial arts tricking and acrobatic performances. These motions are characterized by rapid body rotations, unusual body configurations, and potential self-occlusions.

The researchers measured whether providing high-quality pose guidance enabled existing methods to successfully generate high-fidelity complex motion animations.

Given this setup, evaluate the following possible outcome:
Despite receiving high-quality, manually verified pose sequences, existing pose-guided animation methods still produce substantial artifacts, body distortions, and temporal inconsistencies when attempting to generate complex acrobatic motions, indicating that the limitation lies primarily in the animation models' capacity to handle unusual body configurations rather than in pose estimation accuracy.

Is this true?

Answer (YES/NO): YES